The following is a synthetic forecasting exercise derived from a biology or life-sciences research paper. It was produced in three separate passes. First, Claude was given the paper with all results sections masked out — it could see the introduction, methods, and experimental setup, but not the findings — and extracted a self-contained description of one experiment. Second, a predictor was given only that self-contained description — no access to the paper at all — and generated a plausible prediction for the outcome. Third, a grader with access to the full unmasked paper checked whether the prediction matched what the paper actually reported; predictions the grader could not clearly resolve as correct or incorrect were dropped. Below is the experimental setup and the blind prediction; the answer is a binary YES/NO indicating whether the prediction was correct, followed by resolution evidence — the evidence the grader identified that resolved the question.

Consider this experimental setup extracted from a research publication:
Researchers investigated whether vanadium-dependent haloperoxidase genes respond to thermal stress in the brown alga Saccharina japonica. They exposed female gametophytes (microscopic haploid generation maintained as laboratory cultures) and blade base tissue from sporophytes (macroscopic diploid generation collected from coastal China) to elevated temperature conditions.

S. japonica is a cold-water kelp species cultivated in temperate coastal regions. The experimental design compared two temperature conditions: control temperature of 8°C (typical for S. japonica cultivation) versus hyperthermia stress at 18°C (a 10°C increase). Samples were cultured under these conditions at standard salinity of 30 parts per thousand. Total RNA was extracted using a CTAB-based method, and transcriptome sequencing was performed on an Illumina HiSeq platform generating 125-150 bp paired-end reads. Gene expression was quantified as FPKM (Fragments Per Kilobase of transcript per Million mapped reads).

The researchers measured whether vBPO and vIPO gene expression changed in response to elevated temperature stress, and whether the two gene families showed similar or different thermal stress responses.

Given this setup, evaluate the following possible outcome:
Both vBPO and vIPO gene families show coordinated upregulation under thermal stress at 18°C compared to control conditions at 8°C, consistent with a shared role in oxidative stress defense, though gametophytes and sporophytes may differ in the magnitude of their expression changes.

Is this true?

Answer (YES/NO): NO